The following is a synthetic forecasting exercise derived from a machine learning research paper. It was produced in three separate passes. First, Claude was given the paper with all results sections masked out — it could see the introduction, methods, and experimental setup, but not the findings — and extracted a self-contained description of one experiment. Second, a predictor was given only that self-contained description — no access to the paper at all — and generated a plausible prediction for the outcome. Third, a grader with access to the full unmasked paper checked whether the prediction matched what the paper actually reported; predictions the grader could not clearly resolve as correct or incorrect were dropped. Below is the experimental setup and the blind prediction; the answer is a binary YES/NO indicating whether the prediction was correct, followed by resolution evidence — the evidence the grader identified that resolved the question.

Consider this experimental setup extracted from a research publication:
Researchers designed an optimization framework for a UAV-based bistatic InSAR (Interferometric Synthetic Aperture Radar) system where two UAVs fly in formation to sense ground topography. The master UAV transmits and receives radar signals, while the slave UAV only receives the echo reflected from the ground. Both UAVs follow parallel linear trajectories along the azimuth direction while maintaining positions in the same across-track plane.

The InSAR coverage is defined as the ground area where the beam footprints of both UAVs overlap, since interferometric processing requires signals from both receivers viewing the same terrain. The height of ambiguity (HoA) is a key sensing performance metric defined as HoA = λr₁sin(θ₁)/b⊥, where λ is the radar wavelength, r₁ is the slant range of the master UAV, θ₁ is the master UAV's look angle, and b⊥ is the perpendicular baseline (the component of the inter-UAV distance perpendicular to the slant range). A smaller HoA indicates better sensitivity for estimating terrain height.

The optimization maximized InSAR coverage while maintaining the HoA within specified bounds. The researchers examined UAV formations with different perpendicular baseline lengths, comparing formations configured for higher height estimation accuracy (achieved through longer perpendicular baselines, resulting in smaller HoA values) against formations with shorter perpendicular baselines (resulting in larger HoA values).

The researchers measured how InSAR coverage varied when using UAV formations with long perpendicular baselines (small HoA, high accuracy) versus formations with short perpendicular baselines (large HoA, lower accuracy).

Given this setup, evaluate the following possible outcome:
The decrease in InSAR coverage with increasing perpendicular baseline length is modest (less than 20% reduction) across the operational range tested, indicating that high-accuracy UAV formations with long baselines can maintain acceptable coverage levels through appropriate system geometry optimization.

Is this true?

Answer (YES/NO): YES